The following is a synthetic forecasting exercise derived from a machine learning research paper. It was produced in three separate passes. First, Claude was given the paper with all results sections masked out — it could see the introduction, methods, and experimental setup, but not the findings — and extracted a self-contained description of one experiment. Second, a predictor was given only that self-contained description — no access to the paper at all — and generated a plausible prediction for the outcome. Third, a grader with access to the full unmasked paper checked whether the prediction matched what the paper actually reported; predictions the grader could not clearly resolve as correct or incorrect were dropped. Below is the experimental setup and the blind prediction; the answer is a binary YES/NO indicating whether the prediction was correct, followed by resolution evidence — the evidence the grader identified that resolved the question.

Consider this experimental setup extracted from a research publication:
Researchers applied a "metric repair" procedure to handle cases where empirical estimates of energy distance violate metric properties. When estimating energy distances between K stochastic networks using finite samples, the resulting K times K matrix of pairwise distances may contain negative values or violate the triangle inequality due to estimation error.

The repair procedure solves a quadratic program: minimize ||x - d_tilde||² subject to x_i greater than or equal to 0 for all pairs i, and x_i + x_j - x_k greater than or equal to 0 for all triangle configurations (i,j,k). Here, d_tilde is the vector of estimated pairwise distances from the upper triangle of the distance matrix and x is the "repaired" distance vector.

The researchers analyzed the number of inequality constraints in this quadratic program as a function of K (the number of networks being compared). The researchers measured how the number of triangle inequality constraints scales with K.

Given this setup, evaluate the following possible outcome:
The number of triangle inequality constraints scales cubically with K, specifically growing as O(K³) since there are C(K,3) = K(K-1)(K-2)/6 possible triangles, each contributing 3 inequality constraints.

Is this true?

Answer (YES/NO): YES